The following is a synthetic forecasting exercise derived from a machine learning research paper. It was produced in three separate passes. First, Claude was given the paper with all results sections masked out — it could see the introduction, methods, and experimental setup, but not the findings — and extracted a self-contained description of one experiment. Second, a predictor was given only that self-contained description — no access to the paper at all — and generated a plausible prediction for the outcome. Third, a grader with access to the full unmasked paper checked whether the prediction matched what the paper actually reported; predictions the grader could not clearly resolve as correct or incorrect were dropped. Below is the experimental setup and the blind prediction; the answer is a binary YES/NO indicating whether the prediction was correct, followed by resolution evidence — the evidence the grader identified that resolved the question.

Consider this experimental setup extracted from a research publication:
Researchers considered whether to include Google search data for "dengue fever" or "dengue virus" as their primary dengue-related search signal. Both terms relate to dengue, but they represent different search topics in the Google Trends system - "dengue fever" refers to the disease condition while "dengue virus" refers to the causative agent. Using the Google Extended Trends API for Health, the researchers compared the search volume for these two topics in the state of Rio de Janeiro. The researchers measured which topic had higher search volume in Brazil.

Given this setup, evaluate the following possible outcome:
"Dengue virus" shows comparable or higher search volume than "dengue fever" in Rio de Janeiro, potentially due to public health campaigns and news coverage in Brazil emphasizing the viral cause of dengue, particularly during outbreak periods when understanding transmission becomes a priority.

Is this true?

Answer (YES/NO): NO